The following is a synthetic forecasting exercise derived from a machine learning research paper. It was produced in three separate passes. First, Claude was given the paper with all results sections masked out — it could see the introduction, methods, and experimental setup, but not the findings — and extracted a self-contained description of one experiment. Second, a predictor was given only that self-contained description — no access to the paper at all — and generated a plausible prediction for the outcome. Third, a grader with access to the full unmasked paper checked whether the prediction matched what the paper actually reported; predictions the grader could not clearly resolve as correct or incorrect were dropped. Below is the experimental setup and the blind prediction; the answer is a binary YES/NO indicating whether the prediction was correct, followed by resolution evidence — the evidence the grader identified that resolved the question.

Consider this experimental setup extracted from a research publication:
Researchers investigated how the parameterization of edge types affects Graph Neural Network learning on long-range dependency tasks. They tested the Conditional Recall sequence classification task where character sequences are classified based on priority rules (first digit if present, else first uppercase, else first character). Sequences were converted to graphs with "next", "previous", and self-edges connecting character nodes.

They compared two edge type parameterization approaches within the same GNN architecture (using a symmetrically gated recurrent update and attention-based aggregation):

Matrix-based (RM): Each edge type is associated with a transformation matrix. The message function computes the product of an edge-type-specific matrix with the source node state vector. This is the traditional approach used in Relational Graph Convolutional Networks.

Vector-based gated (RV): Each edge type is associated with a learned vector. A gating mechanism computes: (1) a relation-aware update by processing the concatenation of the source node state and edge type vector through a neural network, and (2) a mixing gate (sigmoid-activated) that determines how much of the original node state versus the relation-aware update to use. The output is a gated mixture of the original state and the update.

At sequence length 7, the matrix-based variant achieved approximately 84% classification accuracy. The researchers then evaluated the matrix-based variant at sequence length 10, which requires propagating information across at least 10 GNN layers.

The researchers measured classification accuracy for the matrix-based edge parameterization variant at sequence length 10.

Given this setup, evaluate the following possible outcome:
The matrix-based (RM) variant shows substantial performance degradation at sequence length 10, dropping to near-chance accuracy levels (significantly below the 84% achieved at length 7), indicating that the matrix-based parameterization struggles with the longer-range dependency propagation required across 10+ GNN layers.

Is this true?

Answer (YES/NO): YES